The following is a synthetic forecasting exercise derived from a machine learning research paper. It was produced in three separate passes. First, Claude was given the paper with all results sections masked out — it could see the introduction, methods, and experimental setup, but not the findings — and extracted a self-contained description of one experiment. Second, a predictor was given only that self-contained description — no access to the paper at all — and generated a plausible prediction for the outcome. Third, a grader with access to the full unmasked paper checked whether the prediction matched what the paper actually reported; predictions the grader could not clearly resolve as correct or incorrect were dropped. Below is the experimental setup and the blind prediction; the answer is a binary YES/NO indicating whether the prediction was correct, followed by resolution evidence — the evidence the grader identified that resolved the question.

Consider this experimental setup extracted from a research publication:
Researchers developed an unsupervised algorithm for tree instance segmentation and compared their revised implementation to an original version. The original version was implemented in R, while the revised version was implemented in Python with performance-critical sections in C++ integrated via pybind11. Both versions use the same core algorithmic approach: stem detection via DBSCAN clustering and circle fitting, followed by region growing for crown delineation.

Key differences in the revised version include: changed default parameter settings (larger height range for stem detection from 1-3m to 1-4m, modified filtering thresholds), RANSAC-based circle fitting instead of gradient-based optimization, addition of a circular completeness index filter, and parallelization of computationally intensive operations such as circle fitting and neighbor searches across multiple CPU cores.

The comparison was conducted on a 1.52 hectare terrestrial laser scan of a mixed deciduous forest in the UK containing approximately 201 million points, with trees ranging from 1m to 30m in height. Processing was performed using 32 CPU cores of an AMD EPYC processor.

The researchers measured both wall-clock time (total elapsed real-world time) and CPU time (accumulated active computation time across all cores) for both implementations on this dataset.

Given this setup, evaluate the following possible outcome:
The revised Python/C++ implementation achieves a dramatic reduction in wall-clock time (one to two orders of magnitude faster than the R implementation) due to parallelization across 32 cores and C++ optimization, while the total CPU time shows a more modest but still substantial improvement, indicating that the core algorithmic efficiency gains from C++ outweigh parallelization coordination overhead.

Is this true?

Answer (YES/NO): NO